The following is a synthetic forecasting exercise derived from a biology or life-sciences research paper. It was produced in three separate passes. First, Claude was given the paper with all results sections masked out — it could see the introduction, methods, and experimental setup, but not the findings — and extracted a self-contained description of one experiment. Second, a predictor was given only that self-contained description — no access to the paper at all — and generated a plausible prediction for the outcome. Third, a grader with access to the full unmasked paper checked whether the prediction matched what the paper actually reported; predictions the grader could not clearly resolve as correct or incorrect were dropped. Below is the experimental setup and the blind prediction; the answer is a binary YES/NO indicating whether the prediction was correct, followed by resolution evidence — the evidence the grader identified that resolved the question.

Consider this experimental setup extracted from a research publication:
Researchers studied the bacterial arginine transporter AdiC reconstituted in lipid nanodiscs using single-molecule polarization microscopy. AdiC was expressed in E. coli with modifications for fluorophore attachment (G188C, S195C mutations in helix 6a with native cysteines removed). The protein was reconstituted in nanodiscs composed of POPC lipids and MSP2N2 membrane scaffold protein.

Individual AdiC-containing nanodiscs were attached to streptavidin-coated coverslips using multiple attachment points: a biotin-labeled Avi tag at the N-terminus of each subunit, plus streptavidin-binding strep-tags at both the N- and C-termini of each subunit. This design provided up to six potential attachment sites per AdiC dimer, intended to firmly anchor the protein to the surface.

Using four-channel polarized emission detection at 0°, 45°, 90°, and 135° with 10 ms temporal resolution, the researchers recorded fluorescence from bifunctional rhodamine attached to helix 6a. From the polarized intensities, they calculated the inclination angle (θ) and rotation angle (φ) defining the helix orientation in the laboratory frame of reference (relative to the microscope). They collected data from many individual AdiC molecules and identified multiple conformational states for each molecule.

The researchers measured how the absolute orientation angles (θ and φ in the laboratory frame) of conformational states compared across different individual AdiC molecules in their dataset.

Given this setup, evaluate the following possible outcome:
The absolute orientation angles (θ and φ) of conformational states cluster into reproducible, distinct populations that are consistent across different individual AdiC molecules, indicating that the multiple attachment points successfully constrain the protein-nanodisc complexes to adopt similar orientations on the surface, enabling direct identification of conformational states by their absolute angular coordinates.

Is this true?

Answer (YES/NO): NO